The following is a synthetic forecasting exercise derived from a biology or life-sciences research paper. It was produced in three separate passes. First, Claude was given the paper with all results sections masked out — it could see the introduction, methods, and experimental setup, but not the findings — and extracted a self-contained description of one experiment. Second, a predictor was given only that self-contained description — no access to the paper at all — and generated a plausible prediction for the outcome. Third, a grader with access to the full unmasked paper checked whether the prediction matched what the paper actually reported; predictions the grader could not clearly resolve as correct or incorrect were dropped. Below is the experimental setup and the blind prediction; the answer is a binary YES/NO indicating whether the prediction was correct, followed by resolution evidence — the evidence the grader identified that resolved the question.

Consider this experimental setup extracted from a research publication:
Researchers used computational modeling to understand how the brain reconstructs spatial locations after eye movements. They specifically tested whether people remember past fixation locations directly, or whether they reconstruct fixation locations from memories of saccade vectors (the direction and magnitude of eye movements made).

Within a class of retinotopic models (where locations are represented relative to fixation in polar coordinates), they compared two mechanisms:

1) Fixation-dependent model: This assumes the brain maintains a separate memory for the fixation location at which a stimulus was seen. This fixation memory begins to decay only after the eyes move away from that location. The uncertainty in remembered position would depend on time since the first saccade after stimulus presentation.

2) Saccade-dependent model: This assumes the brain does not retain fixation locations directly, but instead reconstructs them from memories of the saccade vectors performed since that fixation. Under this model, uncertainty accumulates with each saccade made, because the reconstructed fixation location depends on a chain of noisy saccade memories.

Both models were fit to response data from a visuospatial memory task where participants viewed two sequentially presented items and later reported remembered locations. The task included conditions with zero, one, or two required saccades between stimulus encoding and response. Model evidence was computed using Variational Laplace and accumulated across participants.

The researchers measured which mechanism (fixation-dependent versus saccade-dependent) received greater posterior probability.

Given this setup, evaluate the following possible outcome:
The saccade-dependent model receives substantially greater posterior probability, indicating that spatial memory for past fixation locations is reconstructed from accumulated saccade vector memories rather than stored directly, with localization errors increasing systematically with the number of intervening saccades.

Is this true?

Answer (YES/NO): YES